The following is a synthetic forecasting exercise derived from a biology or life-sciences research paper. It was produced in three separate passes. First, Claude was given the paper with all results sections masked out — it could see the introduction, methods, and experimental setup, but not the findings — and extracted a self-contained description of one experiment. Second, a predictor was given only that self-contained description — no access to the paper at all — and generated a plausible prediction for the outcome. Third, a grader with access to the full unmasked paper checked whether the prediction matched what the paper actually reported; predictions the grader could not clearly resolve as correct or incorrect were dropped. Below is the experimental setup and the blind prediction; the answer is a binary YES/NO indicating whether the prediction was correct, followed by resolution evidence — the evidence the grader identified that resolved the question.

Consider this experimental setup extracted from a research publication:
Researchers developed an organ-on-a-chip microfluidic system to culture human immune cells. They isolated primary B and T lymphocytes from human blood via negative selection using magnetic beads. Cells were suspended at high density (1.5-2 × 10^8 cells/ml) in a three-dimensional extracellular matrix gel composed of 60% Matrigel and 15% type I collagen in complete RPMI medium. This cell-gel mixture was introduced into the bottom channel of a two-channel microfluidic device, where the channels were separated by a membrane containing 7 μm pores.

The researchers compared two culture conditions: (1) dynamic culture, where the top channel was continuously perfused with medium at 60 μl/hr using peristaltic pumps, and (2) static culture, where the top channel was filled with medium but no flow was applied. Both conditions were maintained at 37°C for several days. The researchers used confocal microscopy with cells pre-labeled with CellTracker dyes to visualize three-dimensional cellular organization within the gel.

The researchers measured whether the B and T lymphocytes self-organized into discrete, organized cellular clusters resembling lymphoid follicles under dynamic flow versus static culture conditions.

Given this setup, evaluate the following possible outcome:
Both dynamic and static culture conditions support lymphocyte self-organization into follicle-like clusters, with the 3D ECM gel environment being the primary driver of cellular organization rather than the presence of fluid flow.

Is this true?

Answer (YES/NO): NO